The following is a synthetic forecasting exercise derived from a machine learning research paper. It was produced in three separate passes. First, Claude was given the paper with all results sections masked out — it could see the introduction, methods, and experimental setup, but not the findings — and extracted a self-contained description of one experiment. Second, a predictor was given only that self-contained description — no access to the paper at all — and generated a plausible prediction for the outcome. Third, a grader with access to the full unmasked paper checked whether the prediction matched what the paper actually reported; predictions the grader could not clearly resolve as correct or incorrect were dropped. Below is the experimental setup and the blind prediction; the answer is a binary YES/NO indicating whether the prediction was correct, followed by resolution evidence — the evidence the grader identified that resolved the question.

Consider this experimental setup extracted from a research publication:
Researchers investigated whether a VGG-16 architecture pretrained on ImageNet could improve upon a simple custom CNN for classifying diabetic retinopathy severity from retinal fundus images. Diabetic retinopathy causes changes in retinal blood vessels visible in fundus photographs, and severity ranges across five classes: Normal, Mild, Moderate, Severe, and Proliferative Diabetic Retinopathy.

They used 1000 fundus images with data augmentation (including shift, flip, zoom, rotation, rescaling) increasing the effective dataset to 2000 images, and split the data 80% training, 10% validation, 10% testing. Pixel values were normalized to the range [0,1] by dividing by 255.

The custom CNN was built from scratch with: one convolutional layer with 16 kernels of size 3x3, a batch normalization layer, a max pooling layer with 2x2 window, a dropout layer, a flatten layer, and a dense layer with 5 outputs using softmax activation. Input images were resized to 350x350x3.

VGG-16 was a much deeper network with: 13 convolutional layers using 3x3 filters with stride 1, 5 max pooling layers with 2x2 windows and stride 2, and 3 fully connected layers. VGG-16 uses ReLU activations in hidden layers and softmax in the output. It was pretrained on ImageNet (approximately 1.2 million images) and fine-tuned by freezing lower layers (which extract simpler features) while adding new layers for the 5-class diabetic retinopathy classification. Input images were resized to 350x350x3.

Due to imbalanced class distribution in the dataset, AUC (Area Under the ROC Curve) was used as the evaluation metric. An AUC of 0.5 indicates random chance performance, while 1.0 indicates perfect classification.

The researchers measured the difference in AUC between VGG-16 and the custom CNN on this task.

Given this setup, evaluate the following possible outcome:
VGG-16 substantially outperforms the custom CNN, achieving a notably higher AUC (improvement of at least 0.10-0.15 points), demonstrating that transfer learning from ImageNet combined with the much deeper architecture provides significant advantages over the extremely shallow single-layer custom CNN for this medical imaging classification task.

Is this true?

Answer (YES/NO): NO